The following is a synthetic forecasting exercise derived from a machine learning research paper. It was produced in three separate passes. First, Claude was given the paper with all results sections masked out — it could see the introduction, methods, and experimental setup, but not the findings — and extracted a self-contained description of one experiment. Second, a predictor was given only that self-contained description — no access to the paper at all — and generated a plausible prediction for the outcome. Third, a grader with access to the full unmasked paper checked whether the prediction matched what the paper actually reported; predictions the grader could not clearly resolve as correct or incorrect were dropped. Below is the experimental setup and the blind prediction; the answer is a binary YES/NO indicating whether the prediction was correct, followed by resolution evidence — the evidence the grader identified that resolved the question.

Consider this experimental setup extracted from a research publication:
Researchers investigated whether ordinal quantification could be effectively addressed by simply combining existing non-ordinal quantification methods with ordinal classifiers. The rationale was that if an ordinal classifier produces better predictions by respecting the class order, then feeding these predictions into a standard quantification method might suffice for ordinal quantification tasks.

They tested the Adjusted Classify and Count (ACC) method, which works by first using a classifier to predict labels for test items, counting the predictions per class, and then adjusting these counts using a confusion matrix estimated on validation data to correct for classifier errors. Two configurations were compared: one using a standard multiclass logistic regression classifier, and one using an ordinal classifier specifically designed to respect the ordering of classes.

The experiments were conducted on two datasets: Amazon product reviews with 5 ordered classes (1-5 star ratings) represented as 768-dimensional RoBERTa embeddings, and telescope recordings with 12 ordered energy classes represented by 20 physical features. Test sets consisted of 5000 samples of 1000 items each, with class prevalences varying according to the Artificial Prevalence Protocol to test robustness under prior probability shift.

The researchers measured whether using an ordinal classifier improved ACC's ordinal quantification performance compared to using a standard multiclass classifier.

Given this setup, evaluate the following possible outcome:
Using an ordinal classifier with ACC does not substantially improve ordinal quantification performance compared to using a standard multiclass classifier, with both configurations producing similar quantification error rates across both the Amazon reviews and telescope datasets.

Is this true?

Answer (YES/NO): NO